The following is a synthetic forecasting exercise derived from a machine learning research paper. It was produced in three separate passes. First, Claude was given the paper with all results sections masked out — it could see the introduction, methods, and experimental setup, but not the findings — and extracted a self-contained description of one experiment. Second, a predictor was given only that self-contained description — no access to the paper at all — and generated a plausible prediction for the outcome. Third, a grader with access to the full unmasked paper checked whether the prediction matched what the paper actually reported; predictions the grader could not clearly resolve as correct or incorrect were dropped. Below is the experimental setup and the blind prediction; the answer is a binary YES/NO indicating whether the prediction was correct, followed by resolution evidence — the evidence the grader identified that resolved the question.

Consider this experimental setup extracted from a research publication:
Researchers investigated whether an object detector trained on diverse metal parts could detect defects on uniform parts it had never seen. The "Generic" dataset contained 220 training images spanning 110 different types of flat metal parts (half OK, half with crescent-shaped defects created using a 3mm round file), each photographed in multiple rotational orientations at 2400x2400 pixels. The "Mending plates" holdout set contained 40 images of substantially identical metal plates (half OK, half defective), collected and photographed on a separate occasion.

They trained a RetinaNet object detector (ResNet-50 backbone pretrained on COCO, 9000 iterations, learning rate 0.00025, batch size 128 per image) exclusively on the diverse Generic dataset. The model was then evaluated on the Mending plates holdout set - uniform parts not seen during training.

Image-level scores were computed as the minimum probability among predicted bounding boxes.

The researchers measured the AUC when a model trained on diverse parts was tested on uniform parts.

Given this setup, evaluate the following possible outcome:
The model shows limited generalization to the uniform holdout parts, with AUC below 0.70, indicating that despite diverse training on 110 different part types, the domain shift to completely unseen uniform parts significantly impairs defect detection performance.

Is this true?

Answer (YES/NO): NO